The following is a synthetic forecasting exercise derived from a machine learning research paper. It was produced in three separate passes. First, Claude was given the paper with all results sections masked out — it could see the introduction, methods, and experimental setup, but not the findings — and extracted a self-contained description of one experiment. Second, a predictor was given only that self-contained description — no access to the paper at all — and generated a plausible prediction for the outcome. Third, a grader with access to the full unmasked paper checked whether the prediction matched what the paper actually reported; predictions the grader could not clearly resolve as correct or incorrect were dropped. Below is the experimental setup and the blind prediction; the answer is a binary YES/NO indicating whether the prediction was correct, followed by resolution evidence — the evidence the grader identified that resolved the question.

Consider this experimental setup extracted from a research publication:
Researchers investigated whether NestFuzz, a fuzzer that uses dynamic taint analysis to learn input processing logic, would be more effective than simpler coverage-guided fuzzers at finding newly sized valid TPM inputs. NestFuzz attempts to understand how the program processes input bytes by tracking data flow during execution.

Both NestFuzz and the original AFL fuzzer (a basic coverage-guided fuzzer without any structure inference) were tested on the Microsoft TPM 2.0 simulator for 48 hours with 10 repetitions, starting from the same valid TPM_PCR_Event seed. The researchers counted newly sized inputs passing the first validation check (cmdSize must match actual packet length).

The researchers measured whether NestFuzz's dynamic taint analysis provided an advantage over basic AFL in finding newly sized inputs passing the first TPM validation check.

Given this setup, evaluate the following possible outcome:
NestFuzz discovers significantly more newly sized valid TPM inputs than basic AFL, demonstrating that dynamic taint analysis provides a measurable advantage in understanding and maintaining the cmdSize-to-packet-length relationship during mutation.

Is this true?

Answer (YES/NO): NO